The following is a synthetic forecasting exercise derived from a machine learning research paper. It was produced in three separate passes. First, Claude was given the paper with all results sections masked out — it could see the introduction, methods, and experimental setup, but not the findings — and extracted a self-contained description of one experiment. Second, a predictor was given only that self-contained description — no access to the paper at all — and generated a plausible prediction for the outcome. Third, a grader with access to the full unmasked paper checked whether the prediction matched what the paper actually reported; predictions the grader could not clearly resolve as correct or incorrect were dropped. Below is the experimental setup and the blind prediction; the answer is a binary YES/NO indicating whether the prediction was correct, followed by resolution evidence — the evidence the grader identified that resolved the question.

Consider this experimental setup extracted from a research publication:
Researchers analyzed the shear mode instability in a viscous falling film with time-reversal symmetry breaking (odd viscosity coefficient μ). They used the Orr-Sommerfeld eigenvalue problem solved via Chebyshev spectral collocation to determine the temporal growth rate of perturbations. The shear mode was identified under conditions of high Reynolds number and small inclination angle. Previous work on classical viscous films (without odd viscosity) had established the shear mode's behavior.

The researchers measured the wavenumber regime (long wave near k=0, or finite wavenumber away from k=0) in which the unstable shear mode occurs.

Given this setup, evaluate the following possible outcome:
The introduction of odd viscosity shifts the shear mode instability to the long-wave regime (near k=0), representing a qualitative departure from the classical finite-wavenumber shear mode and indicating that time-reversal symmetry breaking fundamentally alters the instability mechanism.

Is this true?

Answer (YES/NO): NO